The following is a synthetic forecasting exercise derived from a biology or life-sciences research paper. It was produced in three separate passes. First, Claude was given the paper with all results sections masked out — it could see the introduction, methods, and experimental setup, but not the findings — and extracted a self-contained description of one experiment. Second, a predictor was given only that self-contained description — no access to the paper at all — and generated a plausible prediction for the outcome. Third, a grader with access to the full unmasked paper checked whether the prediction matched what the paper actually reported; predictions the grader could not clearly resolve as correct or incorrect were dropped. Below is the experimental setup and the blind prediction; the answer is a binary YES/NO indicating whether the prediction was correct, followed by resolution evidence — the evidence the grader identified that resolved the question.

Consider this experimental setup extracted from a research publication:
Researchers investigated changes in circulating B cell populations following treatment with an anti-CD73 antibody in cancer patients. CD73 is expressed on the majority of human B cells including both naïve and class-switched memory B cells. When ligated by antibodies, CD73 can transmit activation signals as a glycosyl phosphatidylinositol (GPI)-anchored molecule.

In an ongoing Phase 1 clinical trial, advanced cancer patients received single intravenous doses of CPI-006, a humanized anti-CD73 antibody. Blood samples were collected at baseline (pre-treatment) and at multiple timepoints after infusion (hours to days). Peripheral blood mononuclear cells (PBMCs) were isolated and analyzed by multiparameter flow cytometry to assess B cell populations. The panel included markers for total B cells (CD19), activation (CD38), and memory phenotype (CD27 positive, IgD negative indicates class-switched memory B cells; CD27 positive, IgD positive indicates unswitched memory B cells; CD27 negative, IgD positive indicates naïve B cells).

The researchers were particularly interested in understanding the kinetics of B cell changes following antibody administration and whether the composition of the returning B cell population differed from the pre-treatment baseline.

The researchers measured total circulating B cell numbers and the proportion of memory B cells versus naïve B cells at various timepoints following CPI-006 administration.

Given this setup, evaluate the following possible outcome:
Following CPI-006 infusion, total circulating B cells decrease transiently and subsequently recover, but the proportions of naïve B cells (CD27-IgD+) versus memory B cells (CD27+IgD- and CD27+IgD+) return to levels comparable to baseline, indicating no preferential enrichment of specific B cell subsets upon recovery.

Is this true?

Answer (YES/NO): NO